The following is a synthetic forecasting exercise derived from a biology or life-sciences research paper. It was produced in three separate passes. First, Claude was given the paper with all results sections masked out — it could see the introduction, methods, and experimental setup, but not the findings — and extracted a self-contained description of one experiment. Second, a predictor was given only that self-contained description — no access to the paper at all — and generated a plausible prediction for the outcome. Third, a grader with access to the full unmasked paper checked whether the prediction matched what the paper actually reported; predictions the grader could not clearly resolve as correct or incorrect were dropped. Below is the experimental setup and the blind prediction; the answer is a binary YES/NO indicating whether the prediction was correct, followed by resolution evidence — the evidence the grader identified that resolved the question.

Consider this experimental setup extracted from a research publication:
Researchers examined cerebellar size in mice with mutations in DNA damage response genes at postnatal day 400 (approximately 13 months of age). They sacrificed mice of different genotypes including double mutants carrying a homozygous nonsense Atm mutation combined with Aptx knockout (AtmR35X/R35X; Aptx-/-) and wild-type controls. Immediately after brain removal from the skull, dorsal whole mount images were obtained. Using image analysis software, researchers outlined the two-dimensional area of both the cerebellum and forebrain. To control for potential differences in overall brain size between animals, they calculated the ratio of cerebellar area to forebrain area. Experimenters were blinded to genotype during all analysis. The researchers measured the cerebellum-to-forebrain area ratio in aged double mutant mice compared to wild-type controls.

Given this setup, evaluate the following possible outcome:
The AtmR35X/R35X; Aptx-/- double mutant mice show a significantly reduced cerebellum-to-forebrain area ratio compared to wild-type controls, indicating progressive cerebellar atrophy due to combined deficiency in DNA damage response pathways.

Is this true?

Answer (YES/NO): YES